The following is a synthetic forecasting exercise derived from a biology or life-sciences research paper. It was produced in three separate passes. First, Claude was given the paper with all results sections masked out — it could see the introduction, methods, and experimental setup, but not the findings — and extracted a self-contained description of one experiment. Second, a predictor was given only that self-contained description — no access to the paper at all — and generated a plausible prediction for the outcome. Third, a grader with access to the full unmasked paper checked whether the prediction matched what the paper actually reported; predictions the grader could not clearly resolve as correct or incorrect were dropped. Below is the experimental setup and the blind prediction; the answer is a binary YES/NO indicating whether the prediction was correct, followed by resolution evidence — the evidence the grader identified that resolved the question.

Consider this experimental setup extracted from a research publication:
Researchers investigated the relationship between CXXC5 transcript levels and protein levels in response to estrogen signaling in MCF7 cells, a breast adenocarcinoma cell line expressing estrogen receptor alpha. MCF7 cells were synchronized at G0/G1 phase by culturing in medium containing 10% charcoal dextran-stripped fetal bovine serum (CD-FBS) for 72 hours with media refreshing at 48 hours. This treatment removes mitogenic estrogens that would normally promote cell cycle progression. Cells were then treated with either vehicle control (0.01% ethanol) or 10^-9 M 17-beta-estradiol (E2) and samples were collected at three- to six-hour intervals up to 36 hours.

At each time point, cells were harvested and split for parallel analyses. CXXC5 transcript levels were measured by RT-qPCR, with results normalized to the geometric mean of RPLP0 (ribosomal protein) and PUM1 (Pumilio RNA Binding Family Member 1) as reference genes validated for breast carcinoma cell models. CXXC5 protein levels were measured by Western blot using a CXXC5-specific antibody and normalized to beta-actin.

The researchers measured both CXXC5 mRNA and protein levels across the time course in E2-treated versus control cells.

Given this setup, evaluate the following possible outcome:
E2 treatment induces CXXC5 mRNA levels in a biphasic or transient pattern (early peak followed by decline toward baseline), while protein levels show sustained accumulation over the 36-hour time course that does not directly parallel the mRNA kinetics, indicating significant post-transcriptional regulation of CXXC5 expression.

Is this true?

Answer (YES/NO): NO